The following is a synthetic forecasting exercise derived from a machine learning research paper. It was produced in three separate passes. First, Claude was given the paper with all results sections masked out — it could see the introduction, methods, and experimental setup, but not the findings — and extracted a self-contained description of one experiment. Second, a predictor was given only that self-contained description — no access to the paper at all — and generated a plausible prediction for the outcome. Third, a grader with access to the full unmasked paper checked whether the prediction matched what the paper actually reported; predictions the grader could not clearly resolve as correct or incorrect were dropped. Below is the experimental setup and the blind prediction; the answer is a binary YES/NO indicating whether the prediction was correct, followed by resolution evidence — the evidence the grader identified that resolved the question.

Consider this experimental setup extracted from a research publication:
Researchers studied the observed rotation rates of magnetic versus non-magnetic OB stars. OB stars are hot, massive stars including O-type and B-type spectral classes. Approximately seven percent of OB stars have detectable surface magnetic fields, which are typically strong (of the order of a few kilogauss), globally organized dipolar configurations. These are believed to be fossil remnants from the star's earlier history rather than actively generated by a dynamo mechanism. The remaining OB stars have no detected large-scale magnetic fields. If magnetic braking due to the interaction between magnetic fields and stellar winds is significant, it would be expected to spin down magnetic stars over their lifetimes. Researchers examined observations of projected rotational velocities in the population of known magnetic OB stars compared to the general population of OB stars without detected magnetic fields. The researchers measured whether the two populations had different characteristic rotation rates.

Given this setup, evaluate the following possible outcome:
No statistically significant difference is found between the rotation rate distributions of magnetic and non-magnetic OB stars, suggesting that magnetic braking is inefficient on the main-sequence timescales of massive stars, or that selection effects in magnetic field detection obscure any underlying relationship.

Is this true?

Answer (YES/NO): NO